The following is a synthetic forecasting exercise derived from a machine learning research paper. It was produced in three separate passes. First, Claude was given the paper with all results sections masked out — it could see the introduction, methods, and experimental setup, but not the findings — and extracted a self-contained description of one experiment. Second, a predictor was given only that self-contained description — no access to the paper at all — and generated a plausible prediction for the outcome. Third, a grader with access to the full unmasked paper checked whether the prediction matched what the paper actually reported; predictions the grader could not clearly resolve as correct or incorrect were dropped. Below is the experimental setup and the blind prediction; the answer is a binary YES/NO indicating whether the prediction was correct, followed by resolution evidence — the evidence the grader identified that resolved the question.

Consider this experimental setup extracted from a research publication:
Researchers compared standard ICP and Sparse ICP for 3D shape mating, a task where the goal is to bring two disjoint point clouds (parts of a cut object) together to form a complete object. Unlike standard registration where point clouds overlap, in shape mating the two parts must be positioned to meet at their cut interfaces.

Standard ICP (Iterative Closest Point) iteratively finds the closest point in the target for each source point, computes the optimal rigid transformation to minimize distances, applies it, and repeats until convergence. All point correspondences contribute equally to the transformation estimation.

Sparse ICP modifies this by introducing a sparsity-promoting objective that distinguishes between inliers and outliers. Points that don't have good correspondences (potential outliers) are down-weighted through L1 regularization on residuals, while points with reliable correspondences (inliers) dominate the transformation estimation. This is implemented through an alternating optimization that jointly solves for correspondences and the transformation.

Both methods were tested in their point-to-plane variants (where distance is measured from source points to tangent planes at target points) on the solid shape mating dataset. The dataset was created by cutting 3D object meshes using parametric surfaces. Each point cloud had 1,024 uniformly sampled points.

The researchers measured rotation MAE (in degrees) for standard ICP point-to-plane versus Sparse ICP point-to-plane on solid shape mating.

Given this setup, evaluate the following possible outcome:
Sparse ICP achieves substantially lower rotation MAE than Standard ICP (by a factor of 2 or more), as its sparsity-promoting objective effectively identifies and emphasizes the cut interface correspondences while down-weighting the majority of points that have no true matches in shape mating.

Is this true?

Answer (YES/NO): NO